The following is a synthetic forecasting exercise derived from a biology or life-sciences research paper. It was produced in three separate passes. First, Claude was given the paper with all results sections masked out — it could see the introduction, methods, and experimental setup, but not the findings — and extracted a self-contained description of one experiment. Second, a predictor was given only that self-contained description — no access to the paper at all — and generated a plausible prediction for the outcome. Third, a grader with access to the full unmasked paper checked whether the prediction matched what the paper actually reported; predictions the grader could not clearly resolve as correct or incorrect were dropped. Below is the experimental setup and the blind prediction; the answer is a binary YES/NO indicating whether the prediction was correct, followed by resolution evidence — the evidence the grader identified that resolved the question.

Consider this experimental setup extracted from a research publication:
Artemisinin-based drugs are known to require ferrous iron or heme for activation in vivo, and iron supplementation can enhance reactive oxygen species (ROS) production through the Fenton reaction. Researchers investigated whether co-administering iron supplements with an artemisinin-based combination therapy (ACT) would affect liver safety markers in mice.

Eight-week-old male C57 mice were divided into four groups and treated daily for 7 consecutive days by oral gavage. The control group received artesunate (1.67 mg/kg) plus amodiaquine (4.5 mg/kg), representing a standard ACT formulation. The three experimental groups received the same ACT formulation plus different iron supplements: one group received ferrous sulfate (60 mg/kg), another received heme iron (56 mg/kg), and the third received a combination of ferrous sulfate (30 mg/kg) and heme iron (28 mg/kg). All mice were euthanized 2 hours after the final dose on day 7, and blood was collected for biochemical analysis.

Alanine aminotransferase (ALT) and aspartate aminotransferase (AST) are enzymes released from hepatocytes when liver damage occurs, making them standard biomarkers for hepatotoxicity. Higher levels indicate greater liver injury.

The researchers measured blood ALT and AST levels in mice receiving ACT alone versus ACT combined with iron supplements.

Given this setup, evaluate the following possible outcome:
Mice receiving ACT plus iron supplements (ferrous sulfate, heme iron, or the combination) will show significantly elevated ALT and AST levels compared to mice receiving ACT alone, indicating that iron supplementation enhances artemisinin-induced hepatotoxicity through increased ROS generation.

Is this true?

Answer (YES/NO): NO